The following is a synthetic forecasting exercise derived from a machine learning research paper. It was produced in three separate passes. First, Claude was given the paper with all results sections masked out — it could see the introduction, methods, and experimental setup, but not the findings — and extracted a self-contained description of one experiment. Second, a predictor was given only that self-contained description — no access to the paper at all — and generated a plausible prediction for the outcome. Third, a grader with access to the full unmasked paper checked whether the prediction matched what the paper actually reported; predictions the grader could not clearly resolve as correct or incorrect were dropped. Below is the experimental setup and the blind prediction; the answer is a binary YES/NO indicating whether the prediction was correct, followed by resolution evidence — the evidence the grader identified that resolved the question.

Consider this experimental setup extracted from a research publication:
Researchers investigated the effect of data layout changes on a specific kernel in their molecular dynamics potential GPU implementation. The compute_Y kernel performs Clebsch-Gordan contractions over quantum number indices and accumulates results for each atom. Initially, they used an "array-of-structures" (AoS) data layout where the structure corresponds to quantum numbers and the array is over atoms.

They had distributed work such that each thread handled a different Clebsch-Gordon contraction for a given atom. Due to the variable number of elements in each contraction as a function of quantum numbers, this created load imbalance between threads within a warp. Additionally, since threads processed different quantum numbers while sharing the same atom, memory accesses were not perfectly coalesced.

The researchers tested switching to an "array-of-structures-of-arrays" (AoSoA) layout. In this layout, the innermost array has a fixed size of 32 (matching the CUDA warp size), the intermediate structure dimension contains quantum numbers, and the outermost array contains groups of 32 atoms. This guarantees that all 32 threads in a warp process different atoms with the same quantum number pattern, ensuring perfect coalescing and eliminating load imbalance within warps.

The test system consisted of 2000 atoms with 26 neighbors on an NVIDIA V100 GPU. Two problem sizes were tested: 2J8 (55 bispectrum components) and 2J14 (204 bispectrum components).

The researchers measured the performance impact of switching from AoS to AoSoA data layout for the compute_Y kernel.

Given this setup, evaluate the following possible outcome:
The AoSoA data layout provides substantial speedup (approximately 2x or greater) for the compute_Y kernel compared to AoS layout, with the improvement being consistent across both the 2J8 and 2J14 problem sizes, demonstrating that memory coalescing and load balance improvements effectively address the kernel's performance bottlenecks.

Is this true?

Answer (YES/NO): NO